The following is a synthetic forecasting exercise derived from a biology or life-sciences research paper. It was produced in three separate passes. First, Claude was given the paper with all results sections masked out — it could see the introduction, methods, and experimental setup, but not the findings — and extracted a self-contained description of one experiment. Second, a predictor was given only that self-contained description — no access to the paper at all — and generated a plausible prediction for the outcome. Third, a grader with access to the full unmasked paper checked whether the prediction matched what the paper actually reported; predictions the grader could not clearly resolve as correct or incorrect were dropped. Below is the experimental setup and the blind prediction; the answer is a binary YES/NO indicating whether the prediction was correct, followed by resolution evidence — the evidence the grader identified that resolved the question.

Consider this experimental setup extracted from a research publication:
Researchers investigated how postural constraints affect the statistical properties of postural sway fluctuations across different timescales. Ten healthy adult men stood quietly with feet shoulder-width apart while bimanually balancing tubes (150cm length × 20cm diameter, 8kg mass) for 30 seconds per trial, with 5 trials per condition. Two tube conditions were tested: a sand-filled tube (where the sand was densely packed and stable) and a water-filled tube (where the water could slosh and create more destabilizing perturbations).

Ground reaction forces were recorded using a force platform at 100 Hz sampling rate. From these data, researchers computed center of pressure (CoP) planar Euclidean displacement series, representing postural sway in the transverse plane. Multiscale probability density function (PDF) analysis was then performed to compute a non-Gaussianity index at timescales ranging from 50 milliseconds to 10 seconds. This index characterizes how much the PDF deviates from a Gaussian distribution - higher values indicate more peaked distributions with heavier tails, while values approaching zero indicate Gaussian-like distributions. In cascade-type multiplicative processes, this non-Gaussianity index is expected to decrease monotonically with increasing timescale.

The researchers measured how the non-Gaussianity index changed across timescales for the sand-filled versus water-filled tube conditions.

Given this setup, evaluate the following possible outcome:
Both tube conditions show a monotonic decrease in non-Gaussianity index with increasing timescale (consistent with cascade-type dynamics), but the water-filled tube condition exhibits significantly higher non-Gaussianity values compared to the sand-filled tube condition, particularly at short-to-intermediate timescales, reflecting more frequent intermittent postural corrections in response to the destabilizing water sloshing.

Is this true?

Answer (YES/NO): NO